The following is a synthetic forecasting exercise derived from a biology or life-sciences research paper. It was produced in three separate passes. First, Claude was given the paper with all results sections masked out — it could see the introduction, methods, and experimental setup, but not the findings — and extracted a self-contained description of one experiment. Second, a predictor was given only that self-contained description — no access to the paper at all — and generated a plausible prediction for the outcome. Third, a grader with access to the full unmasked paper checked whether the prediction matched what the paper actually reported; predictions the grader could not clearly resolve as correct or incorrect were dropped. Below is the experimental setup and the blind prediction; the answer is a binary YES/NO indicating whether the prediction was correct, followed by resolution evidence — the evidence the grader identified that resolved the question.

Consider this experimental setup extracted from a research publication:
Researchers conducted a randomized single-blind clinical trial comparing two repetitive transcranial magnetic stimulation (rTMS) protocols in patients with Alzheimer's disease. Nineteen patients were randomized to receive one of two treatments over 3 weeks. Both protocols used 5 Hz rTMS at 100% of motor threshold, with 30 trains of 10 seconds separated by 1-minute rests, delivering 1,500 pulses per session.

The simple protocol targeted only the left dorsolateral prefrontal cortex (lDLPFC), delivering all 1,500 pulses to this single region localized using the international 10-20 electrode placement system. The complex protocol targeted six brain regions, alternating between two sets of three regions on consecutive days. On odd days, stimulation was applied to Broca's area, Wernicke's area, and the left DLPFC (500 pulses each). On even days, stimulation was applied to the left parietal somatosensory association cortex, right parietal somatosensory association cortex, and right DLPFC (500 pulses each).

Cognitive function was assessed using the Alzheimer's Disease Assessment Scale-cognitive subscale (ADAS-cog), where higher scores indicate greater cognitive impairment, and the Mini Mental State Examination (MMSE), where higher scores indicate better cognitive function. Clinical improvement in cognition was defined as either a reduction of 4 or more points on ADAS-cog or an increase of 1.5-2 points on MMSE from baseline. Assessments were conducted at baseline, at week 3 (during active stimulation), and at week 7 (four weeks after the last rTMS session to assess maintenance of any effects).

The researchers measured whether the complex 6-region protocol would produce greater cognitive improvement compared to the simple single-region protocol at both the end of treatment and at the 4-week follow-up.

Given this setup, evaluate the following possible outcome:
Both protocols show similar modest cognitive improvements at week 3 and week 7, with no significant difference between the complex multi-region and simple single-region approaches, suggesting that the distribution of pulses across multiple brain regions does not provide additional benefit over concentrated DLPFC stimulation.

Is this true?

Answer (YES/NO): YES